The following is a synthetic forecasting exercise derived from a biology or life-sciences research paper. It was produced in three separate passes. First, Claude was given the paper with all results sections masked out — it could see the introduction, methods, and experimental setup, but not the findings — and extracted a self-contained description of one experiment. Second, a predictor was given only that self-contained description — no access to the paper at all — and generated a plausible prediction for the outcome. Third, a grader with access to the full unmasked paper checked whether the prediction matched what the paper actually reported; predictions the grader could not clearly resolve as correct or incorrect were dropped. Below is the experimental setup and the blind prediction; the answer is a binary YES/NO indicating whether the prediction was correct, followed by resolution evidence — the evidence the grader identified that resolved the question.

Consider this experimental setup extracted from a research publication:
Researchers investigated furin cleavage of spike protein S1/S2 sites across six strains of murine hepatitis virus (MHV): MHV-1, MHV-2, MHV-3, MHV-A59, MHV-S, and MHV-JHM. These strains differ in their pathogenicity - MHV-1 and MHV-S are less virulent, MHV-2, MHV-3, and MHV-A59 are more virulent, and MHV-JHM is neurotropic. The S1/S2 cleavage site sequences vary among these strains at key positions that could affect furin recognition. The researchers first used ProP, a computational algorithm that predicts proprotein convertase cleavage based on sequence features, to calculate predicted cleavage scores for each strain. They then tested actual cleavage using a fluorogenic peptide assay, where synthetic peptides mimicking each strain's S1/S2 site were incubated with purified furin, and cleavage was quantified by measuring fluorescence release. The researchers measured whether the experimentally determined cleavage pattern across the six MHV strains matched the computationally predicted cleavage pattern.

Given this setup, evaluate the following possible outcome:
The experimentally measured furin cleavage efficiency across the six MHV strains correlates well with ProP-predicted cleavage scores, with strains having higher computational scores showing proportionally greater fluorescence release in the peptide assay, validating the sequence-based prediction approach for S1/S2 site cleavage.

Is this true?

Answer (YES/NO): NO